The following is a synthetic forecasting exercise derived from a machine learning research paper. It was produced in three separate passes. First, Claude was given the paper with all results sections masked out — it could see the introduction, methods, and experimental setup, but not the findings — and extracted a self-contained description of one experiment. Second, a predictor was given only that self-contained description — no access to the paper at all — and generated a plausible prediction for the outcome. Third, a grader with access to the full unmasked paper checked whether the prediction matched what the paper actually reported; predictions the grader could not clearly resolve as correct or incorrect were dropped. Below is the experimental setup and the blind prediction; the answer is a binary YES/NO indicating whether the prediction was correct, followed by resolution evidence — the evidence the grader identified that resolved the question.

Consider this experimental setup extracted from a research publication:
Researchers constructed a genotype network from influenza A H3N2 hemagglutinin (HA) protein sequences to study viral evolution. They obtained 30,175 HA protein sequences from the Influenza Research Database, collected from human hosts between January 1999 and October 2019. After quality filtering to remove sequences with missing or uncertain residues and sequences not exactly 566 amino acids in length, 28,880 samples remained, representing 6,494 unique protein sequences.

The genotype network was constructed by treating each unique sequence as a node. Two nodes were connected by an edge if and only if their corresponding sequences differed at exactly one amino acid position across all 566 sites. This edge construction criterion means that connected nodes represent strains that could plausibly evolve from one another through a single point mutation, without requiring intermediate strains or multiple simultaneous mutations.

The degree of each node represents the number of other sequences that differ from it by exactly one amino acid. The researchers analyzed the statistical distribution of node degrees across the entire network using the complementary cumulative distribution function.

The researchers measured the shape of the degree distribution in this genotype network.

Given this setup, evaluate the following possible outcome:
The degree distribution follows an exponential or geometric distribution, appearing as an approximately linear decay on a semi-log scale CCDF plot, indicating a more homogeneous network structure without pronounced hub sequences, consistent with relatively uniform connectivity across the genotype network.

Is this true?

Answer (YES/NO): NO